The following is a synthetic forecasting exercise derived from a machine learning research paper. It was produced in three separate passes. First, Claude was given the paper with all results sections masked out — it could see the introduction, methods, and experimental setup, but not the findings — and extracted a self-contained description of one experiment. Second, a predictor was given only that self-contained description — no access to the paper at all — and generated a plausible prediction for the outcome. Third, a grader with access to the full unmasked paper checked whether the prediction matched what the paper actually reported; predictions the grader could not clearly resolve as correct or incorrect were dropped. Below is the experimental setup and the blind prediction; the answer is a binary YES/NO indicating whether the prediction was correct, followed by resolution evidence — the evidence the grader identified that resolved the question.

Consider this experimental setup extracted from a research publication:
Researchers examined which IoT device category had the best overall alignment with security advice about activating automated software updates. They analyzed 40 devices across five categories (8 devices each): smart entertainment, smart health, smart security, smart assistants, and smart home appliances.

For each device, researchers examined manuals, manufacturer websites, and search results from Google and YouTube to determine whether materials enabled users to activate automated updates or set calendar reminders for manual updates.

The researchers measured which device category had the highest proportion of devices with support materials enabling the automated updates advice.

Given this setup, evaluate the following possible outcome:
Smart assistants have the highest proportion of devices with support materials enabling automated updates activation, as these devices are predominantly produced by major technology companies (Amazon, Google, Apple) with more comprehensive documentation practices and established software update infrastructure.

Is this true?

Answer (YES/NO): YES